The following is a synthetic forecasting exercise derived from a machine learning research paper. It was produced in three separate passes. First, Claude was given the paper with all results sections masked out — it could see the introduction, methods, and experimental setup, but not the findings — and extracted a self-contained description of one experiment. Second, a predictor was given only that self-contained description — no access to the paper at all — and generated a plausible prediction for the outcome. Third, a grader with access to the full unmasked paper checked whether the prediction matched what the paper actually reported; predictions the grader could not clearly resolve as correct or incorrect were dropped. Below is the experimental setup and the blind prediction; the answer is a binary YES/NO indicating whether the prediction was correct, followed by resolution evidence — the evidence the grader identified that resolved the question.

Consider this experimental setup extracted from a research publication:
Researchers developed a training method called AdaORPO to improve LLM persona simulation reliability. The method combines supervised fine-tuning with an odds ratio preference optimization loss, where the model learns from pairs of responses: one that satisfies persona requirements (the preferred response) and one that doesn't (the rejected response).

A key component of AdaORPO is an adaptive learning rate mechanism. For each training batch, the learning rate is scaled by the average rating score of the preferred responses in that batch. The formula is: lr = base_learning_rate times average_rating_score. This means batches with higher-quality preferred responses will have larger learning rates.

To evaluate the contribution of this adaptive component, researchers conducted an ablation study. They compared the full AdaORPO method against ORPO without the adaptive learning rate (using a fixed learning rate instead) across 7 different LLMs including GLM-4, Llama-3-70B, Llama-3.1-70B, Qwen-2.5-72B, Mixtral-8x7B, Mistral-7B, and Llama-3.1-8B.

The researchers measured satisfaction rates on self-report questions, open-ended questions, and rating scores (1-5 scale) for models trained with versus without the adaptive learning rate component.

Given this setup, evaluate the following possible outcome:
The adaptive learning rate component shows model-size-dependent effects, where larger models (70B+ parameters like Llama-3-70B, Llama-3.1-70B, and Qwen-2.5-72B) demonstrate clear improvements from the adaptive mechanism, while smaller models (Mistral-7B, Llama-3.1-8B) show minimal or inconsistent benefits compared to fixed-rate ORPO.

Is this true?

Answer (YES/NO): NO